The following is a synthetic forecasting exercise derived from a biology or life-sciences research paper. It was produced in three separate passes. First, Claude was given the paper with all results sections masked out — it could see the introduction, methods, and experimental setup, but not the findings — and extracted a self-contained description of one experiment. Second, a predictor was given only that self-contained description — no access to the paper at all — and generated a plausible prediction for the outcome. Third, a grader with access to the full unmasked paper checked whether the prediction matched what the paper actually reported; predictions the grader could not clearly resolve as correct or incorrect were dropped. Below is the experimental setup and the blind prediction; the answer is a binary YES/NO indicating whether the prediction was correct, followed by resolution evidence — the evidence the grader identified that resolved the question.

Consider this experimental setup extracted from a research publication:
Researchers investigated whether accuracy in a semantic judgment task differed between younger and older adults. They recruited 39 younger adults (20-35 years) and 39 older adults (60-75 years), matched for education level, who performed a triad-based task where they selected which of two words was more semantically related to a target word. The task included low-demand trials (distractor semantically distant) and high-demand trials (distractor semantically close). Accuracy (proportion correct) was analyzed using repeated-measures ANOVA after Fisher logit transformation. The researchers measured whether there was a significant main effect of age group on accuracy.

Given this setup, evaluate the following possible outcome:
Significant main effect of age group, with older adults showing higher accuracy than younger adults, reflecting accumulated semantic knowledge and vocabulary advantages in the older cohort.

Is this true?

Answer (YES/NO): NO